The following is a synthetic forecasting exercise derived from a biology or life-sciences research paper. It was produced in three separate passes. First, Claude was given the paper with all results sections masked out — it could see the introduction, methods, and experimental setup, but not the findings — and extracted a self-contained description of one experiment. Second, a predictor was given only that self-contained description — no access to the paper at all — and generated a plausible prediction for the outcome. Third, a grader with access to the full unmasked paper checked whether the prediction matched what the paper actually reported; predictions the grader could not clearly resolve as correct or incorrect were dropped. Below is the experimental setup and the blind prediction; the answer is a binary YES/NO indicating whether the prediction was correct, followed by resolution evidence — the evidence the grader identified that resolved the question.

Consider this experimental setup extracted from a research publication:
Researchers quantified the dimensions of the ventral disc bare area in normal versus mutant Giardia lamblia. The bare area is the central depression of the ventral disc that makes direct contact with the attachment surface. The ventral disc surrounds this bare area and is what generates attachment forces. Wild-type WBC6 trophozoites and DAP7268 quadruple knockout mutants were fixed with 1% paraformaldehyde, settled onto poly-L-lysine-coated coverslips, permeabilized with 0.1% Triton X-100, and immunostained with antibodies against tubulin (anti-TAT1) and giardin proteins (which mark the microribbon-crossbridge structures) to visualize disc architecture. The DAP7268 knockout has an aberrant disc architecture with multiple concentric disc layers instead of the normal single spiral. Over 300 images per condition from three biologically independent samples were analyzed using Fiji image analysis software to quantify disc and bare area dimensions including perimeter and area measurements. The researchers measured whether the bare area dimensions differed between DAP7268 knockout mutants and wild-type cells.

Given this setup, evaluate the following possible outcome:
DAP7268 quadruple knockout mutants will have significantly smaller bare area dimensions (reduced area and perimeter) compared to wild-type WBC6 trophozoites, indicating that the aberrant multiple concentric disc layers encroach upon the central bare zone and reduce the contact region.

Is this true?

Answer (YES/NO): NO